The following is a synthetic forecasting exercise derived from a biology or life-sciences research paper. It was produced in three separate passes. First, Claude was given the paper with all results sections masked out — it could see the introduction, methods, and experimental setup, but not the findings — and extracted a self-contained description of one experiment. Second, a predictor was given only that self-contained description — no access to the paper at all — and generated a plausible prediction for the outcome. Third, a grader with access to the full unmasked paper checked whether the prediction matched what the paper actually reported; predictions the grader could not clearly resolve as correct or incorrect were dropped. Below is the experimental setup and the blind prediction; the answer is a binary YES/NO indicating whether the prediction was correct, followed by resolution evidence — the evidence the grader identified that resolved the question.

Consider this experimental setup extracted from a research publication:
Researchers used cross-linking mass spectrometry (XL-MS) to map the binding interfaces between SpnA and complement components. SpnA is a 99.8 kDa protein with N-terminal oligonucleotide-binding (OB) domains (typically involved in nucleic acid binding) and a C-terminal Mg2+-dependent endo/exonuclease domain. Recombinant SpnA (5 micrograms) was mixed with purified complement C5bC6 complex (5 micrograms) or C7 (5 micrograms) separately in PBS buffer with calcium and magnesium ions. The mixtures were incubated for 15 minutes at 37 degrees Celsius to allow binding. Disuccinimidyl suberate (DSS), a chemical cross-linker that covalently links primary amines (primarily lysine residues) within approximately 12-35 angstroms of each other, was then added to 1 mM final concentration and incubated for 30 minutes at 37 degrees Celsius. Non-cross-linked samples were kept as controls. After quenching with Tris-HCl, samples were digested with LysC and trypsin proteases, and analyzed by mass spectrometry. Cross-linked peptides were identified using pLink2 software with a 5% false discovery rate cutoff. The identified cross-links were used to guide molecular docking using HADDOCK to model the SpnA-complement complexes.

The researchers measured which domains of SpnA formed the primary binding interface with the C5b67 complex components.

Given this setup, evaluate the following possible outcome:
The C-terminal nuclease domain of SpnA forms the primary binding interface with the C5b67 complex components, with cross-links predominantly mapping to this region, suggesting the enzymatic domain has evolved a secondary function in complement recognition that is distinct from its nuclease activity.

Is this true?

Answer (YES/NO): NO